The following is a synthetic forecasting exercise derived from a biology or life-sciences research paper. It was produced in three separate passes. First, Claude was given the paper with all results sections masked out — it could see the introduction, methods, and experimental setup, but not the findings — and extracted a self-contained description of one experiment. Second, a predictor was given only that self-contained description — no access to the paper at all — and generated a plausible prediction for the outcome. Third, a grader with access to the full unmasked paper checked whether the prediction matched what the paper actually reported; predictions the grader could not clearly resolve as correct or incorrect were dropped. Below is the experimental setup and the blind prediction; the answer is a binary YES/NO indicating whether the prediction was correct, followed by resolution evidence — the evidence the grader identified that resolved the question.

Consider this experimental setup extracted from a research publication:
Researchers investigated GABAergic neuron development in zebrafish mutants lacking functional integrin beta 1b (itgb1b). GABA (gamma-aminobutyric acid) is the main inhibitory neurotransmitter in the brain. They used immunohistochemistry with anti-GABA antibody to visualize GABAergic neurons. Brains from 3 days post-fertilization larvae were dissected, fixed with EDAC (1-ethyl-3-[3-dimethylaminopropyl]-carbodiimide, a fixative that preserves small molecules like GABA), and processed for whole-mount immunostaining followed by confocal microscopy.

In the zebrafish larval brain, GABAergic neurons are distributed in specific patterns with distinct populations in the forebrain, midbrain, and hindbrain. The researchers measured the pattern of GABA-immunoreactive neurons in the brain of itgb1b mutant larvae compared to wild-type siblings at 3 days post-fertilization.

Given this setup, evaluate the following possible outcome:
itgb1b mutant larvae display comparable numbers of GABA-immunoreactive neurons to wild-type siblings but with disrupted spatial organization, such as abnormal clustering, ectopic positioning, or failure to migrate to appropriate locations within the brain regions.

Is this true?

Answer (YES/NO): NO